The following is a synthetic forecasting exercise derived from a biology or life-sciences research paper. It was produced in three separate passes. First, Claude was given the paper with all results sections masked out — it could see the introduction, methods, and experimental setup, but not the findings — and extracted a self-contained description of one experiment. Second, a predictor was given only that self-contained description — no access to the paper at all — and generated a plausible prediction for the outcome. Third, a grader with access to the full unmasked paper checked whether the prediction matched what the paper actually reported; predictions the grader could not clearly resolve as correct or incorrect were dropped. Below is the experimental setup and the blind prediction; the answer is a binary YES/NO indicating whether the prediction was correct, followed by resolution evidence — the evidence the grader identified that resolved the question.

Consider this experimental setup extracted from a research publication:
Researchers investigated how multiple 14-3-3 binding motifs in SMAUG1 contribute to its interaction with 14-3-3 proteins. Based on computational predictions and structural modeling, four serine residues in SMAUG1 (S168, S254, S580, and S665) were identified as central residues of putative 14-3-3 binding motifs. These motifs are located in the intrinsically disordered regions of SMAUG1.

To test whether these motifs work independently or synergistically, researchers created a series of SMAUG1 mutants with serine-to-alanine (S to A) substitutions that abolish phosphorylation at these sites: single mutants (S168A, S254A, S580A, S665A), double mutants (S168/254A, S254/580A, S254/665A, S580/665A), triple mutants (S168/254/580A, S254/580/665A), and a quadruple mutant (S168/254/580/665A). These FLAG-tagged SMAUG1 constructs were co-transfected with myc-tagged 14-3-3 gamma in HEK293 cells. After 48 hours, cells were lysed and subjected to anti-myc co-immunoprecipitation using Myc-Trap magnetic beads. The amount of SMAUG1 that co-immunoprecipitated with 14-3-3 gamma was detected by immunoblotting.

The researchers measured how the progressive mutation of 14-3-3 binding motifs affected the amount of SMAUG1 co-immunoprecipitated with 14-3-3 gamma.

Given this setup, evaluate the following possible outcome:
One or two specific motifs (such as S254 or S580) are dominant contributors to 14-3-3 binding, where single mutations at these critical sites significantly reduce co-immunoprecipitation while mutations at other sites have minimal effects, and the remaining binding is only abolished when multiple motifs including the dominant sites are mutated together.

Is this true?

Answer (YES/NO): NO